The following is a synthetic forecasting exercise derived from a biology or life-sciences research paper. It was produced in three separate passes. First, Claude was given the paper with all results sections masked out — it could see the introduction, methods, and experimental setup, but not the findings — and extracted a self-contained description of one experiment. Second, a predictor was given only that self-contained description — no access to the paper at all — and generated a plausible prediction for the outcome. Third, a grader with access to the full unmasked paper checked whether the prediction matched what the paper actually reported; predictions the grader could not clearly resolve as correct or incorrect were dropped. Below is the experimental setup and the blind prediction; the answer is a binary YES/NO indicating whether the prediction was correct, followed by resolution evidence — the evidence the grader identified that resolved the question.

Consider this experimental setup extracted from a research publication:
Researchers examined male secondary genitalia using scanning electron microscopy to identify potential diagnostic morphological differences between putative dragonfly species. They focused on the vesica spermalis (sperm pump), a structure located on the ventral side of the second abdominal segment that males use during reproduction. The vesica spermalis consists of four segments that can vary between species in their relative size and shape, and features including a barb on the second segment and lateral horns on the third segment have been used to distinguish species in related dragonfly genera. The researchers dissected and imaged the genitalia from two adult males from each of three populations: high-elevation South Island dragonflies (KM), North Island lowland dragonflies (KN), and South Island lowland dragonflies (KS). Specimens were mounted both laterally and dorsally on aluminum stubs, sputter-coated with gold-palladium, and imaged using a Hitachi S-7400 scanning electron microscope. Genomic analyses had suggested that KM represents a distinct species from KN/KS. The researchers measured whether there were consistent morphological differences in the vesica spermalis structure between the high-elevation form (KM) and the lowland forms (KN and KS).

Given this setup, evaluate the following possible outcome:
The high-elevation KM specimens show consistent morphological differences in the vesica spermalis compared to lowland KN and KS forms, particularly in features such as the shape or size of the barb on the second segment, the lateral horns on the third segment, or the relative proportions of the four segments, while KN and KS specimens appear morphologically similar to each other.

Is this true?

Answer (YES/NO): YES